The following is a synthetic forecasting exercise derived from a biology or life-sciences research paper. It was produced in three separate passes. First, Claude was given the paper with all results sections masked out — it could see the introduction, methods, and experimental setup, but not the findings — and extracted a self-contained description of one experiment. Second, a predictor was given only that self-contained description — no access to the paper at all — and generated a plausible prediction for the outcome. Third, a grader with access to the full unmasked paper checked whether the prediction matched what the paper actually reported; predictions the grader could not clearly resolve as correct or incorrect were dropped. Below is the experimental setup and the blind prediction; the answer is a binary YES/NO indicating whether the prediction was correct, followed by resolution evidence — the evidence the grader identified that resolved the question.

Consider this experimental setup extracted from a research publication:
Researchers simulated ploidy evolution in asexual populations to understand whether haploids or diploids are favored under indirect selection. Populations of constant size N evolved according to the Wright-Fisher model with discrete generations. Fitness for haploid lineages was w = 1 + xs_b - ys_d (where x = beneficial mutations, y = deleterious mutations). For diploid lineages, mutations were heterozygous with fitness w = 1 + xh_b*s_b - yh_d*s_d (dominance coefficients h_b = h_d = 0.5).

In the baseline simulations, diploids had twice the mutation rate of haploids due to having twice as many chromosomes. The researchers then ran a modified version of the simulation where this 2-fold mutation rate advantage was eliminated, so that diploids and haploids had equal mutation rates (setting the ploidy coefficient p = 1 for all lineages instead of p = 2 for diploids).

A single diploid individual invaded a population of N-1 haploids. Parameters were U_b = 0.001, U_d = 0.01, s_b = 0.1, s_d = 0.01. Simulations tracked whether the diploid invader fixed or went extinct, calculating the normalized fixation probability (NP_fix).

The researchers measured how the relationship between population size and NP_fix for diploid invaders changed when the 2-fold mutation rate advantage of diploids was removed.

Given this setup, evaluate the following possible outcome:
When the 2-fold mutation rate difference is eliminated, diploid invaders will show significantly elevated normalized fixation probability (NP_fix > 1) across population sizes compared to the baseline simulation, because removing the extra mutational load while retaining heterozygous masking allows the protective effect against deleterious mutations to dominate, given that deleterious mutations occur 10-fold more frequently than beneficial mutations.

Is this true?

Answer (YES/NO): NO